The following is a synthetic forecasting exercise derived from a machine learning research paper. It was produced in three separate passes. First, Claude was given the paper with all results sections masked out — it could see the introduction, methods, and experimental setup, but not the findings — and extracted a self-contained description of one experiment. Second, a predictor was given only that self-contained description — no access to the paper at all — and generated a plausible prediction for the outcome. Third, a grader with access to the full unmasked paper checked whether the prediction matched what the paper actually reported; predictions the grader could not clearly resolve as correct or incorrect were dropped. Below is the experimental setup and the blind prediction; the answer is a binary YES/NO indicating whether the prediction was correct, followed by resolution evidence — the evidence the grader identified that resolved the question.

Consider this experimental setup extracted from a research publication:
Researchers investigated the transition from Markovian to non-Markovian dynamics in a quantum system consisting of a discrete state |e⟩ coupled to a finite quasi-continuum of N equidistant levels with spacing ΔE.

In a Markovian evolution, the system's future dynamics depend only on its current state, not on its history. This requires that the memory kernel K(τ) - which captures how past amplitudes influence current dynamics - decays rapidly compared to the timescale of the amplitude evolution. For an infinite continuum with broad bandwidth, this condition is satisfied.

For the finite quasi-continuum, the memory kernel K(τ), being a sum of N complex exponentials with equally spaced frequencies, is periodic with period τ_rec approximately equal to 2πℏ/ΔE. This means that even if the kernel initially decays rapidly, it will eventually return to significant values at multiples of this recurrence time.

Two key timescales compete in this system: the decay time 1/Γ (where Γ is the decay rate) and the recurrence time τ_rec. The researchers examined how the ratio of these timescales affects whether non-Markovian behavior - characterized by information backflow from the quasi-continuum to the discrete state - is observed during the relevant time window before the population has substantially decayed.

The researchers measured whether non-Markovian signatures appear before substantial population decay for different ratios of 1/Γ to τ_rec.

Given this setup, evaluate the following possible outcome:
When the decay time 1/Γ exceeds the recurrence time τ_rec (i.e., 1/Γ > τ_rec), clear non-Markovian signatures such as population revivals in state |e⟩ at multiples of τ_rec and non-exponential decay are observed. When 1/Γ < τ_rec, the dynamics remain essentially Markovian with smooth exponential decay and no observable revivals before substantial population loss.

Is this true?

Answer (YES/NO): YES